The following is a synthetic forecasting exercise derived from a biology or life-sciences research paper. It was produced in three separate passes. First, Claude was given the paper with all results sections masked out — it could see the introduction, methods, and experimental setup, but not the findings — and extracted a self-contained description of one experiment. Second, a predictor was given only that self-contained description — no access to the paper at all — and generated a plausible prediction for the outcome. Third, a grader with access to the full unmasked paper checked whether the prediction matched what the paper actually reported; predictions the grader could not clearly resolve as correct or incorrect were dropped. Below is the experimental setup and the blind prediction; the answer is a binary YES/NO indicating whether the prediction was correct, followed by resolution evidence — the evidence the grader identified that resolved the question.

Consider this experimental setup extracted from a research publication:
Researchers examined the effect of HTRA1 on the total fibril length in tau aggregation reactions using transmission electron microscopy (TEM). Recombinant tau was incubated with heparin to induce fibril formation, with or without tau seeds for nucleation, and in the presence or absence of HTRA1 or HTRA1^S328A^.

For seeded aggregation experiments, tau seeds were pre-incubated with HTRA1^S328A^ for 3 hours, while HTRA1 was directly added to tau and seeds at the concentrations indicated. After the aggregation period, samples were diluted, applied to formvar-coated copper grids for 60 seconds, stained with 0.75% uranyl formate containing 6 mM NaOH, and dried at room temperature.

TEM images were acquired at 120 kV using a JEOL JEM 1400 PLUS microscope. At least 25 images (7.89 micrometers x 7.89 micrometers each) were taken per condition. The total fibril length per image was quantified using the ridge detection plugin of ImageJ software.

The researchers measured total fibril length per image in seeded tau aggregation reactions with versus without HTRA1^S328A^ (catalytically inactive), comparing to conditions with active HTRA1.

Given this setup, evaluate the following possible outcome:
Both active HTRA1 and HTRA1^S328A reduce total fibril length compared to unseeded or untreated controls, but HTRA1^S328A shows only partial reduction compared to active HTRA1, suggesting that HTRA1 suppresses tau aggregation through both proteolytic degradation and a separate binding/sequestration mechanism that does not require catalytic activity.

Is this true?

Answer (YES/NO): YES